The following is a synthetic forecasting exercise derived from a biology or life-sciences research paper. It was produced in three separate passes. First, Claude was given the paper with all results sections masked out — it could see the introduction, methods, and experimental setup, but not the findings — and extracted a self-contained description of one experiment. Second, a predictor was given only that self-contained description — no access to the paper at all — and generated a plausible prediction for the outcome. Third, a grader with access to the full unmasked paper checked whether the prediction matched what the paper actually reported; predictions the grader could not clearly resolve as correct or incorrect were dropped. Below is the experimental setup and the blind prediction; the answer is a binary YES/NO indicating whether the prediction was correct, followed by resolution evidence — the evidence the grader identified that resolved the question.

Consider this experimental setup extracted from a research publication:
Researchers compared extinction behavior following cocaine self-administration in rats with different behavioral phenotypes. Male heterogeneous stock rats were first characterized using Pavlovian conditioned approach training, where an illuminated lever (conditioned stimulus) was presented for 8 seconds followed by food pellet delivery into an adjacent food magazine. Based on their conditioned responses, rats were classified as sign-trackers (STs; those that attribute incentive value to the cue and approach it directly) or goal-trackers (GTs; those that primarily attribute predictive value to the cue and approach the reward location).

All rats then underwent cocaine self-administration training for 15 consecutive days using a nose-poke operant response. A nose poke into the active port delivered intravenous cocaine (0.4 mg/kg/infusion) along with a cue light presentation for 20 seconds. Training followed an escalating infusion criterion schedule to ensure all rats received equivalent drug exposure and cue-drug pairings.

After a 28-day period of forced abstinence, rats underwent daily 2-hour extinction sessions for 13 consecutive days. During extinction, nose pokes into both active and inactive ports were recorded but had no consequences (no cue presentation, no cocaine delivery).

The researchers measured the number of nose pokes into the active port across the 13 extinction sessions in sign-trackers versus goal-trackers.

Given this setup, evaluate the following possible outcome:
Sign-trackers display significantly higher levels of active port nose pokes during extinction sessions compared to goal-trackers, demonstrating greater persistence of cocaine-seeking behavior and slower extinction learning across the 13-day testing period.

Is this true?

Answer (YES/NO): NO